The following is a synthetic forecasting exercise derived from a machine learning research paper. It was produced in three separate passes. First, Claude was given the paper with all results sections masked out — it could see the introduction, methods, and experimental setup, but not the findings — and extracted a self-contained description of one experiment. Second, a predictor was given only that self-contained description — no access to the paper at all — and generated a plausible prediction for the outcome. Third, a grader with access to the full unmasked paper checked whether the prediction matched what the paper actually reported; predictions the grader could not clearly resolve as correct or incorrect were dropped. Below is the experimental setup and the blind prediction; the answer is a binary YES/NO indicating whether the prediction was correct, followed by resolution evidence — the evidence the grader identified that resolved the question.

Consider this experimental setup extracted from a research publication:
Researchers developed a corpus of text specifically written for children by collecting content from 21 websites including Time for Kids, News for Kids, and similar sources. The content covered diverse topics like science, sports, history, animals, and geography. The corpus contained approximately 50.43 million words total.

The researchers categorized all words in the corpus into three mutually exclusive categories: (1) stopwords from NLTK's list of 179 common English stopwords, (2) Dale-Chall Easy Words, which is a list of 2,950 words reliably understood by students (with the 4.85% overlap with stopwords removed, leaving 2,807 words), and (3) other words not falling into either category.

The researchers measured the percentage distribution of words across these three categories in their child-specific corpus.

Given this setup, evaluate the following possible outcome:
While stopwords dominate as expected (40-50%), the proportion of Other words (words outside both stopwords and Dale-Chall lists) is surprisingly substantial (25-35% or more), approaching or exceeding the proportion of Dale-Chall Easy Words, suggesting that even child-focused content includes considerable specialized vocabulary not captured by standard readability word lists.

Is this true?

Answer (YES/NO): YES